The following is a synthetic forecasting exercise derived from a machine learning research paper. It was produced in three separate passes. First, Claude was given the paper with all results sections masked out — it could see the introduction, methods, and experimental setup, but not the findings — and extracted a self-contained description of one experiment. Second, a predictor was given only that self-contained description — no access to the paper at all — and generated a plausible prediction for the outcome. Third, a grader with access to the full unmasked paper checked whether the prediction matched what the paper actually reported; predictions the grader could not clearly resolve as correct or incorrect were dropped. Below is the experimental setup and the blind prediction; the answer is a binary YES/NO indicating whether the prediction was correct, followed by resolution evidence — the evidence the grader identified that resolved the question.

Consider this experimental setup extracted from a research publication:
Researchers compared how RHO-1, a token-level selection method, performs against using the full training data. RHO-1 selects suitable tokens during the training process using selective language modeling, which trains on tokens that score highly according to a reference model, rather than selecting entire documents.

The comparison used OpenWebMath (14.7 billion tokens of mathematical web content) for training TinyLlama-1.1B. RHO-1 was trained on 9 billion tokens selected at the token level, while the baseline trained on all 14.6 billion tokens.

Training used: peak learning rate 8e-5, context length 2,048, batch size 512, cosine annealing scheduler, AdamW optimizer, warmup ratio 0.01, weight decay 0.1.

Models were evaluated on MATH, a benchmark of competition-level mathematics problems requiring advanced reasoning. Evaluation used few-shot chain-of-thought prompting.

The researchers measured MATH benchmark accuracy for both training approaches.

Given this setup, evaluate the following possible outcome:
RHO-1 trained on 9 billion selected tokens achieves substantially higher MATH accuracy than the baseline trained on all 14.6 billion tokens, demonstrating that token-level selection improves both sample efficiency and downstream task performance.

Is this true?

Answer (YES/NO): YES